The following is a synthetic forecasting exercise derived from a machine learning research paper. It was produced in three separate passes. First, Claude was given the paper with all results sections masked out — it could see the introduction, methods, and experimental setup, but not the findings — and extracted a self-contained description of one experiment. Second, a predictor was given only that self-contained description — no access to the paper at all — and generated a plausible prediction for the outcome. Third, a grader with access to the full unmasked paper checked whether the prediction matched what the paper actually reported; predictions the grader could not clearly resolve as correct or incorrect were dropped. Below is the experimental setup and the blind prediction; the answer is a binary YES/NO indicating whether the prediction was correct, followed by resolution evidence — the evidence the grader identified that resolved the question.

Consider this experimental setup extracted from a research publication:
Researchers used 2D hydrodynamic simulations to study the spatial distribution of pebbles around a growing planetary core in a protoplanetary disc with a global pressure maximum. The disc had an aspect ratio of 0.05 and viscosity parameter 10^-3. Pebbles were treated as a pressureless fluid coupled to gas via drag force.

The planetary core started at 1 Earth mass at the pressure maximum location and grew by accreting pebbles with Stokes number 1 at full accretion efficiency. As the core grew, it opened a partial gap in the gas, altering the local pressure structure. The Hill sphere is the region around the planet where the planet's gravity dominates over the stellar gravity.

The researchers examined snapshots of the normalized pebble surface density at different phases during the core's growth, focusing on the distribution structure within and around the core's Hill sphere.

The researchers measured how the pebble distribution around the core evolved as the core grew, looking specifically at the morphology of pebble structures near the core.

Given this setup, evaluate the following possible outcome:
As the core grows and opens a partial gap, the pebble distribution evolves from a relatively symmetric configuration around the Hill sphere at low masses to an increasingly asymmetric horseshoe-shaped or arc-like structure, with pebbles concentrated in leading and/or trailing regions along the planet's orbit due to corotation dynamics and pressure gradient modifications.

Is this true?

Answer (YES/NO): YES